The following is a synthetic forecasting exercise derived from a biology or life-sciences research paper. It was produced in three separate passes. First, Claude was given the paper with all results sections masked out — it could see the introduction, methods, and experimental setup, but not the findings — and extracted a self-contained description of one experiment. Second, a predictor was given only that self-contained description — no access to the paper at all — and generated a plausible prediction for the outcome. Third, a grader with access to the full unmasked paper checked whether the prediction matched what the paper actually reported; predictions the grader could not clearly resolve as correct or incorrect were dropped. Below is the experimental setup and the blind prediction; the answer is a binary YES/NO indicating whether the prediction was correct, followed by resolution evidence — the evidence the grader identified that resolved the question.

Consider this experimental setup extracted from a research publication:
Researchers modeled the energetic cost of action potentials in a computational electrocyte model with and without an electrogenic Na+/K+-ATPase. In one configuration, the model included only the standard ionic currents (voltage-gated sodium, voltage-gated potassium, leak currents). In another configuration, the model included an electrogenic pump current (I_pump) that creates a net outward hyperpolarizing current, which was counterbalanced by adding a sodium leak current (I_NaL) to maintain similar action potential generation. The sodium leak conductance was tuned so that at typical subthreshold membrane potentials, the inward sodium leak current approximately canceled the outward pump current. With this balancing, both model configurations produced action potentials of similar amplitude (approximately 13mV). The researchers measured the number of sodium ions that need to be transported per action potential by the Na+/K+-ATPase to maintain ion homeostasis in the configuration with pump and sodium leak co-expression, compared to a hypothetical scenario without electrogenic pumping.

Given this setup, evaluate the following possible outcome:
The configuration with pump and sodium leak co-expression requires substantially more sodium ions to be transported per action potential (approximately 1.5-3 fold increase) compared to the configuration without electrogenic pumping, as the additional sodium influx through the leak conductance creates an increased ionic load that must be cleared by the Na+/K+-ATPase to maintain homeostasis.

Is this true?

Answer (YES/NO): YES